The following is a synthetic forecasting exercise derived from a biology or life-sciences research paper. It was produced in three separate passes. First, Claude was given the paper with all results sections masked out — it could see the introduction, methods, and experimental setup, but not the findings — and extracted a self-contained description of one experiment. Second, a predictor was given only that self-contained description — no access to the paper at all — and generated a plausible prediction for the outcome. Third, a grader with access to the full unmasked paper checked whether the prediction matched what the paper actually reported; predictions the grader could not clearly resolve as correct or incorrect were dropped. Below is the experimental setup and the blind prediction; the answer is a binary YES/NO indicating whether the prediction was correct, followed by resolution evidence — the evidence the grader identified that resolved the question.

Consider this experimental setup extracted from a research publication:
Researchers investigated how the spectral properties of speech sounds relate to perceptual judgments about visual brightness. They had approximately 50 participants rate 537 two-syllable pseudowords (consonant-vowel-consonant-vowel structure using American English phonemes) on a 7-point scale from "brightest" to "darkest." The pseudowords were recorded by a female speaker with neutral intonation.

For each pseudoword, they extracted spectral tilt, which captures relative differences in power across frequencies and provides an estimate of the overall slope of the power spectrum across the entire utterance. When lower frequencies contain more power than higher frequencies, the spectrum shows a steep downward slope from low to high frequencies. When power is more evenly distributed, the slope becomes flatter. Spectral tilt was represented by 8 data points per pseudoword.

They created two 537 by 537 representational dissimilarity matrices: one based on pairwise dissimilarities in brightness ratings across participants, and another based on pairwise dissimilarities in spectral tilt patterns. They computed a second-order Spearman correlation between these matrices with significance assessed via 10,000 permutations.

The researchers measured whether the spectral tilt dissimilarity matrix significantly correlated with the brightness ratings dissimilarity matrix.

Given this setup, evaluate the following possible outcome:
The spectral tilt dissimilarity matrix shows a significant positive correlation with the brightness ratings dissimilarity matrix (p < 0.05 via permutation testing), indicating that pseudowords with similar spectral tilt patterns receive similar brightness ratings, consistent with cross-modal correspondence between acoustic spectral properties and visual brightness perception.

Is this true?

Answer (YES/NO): YES